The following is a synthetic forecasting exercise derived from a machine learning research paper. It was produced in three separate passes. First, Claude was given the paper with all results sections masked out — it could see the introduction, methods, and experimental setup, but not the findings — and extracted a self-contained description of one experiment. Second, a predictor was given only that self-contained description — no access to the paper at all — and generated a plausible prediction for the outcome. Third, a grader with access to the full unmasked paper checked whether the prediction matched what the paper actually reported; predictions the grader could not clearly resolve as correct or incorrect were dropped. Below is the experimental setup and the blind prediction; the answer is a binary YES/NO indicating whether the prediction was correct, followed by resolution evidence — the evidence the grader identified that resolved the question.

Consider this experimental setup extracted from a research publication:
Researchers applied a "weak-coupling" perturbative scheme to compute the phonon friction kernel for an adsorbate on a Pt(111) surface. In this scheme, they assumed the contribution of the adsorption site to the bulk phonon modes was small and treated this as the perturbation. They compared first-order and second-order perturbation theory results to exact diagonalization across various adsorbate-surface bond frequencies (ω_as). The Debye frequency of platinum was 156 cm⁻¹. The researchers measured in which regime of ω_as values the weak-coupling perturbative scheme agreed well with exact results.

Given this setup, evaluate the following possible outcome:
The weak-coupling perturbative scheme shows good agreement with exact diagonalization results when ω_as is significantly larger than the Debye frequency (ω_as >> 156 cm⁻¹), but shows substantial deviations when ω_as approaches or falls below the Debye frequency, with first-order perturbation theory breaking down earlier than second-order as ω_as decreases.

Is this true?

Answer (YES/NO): NO